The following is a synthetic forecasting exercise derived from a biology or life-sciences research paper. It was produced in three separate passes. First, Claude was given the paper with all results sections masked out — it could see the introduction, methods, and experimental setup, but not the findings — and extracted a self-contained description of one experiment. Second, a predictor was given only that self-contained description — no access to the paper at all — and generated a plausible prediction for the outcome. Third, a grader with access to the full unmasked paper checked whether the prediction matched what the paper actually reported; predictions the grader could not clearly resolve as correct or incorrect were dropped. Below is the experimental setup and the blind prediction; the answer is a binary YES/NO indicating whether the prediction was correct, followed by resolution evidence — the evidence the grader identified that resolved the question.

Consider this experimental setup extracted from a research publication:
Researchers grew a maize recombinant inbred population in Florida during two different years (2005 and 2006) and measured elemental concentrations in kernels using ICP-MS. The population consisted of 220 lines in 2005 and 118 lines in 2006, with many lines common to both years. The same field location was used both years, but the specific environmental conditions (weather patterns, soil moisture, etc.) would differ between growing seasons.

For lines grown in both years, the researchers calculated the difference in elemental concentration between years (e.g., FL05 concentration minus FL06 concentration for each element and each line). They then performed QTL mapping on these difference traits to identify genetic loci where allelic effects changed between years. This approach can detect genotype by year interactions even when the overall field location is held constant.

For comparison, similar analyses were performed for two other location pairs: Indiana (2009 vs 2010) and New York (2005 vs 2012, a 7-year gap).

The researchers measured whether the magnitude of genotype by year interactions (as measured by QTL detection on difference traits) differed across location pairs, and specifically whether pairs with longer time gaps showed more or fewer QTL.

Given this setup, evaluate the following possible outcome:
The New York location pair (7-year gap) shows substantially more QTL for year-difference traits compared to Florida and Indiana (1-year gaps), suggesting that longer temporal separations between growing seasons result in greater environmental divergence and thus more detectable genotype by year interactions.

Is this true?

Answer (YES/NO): NO